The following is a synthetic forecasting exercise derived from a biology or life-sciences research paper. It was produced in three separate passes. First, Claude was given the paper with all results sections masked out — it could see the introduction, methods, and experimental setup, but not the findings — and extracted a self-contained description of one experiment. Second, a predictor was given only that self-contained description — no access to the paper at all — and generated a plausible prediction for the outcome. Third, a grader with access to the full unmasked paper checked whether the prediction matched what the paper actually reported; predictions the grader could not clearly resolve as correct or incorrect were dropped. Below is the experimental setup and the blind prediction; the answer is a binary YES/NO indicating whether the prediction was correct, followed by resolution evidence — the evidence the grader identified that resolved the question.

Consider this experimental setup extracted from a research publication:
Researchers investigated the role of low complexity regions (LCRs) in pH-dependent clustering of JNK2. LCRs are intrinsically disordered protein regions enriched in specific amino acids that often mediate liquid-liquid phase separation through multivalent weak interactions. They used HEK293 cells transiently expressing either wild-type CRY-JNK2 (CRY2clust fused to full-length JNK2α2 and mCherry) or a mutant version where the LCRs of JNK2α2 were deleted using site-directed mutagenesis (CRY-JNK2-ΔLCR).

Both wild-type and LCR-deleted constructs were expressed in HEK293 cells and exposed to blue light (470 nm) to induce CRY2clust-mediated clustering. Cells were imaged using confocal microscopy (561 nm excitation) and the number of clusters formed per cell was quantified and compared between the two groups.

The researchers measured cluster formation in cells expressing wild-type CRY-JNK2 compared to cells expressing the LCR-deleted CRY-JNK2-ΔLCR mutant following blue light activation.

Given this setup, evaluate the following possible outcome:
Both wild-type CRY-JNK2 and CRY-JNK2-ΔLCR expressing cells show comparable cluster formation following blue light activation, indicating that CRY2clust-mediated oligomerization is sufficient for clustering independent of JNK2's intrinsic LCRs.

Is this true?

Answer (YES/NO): NO